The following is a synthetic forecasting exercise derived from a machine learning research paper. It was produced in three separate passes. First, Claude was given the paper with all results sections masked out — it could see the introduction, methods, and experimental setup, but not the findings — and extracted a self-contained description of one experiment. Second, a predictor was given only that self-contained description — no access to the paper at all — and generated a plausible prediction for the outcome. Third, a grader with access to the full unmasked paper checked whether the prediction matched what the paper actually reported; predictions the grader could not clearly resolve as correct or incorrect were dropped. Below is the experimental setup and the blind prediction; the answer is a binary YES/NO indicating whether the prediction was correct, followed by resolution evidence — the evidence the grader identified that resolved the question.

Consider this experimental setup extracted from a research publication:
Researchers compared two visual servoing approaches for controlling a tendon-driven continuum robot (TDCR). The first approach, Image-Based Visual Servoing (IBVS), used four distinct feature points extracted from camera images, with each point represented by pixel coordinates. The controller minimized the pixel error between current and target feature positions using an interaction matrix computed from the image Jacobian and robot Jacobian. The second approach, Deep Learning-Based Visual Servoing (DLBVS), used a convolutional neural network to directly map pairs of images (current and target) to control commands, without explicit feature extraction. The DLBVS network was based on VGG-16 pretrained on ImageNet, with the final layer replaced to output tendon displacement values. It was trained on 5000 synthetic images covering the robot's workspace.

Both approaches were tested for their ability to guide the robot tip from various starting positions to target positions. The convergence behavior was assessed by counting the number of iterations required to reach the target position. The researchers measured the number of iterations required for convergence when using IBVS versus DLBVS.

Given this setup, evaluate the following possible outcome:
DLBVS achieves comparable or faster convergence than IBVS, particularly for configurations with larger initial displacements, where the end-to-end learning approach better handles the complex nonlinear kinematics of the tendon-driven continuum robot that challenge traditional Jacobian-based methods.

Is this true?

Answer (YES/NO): NO